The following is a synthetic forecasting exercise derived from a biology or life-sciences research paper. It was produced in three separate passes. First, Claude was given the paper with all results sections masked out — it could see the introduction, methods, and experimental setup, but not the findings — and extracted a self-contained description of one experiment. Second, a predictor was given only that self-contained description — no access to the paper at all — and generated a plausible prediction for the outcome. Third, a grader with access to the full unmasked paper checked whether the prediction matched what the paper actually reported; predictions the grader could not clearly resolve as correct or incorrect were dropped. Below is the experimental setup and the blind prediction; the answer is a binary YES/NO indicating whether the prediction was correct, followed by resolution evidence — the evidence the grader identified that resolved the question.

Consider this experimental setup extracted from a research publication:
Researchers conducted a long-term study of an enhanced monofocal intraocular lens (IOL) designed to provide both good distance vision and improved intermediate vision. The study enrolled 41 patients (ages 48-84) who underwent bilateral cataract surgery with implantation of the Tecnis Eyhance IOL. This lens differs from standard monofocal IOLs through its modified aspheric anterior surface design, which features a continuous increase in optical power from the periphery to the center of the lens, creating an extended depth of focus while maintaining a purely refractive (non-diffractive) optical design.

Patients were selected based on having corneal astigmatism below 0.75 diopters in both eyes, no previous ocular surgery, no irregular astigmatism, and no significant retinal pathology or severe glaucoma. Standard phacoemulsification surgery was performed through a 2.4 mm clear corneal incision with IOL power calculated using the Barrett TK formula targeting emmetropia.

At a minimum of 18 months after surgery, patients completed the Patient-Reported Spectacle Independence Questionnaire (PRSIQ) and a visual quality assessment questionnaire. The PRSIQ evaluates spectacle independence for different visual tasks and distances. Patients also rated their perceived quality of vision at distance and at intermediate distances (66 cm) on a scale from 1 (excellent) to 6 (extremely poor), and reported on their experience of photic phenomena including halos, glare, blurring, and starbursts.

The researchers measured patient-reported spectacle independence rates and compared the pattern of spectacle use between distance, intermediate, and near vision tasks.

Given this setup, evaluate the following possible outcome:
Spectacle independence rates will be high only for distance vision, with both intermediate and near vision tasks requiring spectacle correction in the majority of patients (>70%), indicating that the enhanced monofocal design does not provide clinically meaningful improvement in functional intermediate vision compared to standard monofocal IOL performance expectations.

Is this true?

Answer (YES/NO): NO